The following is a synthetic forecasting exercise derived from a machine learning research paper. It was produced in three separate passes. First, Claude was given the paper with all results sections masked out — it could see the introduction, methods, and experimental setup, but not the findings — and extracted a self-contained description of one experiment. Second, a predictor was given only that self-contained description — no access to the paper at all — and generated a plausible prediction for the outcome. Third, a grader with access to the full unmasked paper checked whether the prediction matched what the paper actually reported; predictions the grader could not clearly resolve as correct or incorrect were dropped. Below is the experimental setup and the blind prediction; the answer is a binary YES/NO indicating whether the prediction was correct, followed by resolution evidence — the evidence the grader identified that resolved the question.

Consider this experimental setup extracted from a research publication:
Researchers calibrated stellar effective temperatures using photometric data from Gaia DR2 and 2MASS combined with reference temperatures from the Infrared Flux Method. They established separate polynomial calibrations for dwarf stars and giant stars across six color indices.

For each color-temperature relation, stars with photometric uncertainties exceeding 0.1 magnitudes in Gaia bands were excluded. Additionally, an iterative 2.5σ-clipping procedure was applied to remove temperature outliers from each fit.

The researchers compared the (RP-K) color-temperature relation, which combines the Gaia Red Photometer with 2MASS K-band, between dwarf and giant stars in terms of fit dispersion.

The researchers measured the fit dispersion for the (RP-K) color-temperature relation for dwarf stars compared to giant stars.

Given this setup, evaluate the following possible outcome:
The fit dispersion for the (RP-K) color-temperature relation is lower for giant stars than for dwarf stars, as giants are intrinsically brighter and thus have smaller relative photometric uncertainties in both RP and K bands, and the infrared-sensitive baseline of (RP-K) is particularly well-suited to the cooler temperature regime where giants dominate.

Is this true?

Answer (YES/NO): NO